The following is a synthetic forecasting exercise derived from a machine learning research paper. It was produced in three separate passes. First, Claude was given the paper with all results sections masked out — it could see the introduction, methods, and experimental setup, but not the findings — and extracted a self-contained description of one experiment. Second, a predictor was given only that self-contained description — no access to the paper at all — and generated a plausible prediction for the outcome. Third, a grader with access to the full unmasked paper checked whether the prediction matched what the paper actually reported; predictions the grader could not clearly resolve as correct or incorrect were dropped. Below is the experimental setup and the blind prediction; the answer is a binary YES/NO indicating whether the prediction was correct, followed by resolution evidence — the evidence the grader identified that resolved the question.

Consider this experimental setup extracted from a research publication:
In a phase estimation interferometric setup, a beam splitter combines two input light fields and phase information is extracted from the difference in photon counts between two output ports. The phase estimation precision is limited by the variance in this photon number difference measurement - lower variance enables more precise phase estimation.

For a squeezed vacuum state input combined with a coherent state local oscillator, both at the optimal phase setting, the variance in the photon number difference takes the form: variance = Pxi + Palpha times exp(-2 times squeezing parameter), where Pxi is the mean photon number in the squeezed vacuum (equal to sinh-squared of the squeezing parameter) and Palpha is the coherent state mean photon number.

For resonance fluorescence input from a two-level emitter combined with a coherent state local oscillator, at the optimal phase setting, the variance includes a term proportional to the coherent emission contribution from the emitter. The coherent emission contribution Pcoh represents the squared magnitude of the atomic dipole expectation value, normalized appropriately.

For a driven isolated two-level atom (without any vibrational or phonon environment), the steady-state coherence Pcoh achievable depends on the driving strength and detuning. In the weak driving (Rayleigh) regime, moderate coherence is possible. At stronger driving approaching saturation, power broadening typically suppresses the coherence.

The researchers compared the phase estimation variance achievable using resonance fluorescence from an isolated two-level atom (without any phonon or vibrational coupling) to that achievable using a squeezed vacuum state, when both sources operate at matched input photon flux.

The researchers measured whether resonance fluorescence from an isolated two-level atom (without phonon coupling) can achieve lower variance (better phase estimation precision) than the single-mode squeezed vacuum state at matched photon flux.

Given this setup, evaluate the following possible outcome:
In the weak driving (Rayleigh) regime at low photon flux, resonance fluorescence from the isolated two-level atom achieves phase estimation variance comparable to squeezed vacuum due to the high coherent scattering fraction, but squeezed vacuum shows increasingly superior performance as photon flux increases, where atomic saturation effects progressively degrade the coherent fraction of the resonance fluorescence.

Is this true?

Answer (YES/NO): NO